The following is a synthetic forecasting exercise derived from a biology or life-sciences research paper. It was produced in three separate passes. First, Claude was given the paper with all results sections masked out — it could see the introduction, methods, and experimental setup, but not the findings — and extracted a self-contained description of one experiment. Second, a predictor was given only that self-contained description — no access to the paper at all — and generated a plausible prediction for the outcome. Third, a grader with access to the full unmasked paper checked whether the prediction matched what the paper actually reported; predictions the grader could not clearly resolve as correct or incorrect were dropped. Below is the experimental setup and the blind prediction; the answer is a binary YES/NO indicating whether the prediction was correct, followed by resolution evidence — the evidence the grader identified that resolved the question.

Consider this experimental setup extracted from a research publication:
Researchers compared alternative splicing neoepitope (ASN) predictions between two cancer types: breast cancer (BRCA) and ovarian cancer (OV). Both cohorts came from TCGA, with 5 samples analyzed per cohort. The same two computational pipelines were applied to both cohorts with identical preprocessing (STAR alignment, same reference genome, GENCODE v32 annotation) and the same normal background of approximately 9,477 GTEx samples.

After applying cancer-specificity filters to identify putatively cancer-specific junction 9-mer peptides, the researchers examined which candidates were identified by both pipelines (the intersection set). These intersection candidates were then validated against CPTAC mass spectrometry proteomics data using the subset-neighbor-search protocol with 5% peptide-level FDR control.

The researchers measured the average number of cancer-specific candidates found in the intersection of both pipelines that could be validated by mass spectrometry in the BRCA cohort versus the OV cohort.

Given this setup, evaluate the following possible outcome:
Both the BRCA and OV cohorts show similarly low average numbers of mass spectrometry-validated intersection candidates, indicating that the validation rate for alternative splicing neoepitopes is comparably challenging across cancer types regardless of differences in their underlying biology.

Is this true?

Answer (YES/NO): NO